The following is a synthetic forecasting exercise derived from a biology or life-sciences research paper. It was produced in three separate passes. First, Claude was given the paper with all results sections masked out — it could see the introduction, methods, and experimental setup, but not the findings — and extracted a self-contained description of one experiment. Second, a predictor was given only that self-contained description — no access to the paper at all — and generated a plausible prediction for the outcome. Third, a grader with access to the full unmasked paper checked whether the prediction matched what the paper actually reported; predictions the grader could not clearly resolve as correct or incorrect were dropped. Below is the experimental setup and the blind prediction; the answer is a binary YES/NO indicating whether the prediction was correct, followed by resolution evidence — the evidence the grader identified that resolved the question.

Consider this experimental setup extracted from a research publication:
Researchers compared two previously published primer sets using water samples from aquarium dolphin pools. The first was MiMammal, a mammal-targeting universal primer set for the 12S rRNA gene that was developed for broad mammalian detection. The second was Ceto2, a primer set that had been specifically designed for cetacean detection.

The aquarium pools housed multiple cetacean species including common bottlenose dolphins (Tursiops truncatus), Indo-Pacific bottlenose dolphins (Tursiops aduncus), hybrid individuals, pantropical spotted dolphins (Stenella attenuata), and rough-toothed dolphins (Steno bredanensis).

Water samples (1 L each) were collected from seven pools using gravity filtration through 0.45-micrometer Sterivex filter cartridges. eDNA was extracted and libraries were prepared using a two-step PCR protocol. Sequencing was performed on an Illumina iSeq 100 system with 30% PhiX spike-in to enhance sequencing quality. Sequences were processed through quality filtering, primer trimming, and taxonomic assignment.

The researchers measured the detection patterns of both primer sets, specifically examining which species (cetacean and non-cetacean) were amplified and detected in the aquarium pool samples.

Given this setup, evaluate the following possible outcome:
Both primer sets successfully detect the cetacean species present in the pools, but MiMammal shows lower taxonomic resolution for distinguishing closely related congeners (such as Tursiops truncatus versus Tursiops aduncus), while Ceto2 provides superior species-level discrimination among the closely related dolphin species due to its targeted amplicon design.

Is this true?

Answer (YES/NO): NO